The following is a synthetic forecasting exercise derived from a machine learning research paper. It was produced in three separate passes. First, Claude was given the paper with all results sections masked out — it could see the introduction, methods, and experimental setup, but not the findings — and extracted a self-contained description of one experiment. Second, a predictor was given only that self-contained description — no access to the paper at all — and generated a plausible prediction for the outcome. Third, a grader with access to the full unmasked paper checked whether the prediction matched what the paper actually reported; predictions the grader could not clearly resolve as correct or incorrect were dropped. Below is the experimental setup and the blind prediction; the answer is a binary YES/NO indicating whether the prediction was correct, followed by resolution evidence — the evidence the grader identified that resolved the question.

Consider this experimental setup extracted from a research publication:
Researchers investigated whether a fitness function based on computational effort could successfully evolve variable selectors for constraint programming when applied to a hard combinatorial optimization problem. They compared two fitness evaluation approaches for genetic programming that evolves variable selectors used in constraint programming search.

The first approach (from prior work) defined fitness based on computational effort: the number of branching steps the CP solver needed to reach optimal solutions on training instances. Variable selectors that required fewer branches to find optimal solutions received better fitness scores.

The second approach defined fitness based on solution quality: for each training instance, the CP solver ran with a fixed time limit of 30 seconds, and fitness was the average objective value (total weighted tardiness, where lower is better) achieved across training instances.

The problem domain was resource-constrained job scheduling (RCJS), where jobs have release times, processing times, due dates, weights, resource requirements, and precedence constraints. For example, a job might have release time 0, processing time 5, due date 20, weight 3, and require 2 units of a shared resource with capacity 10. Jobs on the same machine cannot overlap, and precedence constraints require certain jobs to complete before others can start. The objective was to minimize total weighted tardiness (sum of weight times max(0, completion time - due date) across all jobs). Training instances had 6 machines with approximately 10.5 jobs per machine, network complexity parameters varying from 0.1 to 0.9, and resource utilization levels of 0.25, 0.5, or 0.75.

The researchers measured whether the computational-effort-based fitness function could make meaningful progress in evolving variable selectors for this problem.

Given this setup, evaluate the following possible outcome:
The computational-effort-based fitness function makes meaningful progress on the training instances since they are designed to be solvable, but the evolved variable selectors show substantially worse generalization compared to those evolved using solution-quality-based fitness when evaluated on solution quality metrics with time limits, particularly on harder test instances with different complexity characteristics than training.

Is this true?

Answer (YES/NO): NO